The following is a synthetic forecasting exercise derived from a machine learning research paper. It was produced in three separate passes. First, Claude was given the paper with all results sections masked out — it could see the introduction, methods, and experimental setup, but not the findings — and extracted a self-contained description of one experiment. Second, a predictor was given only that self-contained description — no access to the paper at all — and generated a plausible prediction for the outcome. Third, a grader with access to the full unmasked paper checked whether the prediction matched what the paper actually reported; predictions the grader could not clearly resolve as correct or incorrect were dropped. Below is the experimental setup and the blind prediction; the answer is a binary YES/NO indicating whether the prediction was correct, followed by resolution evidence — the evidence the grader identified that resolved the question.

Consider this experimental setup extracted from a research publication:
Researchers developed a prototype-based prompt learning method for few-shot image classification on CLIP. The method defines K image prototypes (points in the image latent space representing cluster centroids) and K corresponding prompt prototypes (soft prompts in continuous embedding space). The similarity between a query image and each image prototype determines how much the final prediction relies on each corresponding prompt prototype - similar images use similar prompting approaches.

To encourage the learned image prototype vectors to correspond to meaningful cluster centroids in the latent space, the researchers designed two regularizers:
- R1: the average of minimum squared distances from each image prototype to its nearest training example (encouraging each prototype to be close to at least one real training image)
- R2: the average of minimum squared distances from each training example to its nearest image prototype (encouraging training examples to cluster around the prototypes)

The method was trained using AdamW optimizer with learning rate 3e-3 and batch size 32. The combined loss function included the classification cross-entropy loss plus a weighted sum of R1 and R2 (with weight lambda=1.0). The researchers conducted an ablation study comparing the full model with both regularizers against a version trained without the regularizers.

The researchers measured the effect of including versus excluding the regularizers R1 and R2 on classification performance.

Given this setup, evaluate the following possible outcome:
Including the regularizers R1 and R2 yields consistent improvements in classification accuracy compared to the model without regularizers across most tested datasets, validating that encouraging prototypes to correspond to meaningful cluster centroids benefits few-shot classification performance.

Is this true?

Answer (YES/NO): YES